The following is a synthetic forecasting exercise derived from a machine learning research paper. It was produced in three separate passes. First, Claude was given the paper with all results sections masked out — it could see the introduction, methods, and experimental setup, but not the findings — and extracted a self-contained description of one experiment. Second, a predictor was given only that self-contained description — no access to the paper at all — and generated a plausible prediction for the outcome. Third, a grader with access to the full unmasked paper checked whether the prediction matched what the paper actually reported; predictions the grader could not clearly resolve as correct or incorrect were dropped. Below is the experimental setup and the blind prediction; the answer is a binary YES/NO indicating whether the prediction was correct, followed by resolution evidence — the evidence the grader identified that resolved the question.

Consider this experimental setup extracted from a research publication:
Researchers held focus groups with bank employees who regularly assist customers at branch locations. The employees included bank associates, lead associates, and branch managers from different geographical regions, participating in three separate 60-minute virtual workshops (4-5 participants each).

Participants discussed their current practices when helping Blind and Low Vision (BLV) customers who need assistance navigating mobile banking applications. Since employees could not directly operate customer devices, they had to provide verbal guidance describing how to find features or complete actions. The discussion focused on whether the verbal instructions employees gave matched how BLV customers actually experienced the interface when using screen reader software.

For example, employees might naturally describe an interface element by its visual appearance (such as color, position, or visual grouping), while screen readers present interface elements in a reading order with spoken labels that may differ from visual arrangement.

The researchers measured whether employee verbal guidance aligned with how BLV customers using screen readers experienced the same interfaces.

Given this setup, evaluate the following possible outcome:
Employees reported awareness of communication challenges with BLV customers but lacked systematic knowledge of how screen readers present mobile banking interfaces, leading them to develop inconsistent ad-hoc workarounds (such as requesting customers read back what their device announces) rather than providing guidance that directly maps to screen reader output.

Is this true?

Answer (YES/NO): NO